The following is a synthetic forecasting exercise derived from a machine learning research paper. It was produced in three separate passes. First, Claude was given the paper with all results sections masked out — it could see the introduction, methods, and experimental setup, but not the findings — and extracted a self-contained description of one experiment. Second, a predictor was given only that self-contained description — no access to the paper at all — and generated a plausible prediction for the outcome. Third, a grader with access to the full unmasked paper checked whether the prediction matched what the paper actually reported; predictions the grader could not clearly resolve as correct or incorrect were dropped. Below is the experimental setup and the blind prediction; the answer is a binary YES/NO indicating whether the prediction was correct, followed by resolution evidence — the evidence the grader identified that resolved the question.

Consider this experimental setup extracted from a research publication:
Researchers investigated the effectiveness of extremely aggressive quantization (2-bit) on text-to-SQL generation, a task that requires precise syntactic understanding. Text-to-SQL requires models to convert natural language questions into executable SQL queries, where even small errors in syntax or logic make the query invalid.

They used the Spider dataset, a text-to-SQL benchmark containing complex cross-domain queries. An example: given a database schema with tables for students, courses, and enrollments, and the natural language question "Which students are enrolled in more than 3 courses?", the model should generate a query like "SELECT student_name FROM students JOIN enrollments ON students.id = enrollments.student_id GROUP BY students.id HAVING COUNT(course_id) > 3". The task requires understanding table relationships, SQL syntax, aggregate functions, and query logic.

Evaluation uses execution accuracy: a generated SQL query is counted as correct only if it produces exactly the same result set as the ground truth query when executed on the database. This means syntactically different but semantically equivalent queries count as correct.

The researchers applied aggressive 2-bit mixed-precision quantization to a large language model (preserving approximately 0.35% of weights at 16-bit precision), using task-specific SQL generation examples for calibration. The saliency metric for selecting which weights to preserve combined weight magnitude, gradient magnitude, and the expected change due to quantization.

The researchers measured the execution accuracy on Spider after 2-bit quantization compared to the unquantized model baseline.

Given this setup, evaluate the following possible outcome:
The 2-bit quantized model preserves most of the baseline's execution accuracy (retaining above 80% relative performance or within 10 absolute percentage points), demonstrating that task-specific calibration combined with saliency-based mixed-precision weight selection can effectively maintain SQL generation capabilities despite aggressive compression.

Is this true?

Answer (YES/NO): NO